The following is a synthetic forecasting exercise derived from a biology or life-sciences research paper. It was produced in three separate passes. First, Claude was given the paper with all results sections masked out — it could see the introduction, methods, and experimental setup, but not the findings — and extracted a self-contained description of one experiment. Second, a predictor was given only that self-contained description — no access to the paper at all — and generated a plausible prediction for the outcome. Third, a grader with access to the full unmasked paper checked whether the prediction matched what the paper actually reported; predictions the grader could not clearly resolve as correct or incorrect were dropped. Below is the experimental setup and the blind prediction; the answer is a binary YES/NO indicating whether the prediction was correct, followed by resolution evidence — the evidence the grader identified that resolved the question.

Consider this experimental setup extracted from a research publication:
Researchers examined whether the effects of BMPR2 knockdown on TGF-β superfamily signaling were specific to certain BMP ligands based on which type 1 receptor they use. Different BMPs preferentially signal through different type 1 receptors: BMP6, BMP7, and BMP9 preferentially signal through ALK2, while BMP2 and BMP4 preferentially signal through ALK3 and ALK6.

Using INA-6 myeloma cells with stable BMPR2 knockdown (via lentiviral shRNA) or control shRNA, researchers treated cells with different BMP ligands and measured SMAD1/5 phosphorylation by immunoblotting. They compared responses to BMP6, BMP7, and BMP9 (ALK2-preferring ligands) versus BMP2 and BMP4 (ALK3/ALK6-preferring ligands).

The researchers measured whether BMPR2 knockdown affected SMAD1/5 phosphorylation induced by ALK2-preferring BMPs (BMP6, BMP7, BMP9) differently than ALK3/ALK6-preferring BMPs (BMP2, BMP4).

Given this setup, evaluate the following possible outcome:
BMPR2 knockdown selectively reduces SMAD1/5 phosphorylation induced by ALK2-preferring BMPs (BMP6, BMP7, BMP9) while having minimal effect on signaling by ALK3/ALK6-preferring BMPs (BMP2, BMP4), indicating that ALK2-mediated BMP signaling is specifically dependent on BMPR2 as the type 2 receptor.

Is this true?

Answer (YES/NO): NO